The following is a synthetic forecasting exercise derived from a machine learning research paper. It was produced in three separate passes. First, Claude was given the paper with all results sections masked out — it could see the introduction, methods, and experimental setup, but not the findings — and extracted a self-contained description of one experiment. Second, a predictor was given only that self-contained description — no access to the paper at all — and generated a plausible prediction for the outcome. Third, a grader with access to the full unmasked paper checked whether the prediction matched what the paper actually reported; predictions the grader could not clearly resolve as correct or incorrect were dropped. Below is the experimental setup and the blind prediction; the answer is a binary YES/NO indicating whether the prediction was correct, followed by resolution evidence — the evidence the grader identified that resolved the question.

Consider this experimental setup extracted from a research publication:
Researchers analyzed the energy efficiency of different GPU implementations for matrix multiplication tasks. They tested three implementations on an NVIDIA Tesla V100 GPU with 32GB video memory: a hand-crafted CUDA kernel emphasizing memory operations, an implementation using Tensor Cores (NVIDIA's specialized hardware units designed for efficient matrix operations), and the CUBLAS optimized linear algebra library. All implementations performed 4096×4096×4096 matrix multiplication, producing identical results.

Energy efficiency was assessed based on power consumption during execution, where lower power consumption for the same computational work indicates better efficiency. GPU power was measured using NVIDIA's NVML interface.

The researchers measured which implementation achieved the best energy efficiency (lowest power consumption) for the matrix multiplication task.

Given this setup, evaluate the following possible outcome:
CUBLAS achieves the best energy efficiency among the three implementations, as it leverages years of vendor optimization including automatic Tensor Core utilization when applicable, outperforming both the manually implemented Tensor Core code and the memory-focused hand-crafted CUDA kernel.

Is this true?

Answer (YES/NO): NO